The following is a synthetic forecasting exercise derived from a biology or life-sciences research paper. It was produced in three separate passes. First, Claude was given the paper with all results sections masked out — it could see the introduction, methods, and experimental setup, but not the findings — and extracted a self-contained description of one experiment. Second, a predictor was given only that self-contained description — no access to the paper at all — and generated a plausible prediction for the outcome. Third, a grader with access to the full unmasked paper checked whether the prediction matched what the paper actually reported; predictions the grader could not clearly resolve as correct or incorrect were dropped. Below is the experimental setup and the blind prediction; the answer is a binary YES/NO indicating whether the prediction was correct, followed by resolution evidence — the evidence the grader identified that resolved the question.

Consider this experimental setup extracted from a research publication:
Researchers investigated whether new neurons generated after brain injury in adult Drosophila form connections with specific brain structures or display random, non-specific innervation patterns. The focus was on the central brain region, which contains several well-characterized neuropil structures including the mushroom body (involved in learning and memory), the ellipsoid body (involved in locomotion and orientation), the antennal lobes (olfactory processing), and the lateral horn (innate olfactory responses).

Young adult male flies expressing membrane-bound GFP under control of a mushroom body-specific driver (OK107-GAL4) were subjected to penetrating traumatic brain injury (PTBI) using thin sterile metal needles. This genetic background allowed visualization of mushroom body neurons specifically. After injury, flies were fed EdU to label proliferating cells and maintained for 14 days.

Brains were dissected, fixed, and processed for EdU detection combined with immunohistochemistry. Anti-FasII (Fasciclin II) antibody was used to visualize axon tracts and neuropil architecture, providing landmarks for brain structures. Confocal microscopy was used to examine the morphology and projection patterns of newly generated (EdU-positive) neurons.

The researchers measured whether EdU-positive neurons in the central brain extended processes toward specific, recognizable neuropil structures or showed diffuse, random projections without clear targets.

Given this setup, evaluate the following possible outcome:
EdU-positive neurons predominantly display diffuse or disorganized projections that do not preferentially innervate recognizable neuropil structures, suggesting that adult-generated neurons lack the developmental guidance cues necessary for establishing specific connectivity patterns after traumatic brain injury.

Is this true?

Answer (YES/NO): NO